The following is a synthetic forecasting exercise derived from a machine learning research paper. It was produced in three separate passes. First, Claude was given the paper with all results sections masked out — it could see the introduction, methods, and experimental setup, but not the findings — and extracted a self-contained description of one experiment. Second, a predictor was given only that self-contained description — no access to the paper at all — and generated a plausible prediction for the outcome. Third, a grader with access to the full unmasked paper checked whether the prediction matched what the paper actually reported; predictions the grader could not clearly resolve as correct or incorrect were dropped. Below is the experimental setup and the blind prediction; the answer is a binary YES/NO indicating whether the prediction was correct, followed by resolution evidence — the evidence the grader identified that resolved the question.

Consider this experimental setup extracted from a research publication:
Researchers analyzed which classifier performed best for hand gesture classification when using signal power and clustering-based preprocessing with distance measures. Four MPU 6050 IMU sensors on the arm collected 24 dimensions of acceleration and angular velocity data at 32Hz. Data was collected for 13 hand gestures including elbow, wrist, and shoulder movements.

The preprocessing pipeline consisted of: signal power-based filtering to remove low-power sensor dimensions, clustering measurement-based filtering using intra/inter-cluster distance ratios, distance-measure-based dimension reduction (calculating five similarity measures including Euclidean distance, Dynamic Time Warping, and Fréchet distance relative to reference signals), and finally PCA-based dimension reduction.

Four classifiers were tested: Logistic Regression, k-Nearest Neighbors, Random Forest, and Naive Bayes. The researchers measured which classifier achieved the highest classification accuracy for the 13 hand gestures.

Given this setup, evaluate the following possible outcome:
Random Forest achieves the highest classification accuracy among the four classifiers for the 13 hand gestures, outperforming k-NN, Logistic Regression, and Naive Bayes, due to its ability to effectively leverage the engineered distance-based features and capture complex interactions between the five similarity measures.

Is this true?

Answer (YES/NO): NO